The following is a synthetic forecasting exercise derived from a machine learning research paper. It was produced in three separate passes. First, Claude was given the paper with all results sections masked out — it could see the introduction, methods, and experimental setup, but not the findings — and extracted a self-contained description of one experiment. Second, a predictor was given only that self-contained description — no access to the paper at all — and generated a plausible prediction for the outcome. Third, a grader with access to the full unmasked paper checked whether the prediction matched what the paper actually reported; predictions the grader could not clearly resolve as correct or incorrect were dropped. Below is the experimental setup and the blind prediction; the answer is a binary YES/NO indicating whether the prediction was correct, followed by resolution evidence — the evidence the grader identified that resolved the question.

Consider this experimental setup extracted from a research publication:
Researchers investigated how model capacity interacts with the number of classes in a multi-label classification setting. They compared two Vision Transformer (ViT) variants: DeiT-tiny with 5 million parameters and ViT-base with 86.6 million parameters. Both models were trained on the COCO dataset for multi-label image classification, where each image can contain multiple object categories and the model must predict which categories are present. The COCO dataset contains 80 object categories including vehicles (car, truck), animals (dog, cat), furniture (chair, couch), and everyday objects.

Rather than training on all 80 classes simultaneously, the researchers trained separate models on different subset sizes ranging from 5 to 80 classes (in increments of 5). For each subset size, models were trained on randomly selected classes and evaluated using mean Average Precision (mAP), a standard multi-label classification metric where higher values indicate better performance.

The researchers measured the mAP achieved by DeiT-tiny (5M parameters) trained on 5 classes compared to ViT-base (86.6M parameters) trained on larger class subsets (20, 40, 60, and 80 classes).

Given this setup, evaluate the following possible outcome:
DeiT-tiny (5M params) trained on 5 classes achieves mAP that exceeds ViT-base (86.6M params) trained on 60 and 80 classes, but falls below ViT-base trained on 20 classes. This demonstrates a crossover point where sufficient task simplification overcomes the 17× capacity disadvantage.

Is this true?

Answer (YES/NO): NO